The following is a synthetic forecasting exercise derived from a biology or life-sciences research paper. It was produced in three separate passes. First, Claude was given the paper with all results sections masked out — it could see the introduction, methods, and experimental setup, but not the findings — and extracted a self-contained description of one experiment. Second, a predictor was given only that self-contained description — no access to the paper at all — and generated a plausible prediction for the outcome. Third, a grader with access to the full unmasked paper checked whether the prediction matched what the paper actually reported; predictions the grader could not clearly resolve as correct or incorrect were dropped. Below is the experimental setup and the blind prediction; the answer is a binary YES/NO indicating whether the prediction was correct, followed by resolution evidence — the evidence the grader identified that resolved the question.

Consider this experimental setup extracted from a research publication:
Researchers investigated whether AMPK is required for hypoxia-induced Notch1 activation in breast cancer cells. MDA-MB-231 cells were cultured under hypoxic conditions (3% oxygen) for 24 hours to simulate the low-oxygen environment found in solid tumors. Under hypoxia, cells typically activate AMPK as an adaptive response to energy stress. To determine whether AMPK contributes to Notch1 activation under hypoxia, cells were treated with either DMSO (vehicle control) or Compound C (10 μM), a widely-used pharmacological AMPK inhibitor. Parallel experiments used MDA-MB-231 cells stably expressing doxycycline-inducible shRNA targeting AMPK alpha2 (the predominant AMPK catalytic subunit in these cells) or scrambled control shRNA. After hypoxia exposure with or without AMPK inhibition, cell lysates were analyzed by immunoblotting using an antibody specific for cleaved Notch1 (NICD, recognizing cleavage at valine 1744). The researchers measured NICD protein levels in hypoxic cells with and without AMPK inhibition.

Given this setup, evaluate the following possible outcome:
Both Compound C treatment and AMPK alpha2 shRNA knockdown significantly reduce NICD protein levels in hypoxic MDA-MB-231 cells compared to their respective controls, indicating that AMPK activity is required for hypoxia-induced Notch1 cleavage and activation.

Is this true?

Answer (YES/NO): YES